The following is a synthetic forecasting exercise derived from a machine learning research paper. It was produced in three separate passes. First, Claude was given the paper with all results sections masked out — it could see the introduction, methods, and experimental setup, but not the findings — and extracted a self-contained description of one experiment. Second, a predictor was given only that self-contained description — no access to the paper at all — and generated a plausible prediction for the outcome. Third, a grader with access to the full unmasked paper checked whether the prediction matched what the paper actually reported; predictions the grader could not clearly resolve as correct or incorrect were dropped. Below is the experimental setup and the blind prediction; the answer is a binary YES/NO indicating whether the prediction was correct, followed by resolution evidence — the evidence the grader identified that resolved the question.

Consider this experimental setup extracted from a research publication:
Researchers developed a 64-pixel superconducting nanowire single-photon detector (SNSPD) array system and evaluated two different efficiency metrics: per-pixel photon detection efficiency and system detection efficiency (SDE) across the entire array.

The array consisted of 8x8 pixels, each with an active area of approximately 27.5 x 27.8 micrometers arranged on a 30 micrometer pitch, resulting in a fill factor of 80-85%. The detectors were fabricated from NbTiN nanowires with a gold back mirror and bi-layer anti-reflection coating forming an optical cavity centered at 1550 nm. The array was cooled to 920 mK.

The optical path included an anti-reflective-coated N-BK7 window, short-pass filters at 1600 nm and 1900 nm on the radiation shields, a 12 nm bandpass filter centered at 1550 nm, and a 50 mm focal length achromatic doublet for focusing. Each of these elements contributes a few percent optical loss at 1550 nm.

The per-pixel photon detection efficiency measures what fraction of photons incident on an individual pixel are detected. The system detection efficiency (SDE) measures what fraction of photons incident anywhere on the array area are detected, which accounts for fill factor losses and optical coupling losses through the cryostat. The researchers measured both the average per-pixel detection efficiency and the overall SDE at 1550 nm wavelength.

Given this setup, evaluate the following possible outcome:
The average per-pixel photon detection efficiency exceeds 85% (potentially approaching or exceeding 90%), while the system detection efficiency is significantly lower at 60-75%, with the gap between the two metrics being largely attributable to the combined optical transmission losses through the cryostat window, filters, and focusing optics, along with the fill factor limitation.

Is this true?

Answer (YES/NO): NO